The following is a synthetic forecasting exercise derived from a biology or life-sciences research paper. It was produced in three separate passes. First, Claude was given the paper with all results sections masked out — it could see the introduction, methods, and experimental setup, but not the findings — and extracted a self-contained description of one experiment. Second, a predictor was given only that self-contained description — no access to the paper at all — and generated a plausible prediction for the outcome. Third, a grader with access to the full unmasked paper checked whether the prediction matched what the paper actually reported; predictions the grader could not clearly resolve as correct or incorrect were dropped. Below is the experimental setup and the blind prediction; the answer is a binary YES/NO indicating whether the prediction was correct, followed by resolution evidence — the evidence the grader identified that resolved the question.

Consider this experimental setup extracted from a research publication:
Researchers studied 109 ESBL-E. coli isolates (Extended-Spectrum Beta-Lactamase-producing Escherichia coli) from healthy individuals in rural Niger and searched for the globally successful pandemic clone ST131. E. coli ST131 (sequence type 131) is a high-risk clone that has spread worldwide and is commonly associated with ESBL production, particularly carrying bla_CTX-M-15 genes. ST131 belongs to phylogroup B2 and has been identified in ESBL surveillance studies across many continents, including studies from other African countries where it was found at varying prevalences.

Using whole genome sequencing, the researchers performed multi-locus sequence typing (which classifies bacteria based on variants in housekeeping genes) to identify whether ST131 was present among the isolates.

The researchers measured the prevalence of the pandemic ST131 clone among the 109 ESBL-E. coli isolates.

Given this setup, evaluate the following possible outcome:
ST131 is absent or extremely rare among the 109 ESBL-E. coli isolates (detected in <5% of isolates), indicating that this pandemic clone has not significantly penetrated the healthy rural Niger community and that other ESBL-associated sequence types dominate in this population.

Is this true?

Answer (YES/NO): YES